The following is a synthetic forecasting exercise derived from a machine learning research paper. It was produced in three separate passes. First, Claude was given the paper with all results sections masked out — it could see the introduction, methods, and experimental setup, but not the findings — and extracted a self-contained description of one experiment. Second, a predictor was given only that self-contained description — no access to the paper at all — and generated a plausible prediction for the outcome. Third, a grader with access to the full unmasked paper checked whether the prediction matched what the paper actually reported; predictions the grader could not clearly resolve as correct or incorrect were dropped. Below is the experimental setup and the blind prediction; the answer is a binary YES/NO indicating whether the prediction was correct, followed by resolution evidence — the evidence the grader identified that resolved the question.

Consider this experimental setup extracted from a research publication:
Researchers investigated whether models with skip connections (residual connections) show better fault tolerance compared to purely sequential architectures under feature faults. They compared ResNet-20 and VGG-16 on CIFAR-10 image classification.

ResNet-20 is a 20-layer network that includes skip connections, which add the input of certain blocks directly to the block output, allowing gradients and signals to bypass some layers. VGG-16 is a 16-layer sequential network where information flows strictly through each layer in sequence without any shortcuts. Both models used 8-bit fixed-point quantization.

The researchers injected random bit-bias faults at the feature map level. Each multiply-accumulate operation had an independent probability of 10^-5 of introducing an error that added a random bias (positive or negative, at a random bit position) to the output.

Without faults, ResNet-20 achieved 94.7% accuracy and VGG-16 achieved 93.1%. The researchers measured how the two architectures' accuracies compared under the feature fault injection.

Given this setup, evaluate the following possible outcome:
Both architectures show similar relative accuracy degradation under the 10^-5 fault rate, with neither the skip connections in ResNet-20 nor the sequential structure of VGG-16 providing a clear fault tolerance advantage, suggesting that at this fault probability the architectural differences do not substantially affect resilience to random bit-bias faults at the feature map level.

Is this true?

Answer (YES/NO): NO